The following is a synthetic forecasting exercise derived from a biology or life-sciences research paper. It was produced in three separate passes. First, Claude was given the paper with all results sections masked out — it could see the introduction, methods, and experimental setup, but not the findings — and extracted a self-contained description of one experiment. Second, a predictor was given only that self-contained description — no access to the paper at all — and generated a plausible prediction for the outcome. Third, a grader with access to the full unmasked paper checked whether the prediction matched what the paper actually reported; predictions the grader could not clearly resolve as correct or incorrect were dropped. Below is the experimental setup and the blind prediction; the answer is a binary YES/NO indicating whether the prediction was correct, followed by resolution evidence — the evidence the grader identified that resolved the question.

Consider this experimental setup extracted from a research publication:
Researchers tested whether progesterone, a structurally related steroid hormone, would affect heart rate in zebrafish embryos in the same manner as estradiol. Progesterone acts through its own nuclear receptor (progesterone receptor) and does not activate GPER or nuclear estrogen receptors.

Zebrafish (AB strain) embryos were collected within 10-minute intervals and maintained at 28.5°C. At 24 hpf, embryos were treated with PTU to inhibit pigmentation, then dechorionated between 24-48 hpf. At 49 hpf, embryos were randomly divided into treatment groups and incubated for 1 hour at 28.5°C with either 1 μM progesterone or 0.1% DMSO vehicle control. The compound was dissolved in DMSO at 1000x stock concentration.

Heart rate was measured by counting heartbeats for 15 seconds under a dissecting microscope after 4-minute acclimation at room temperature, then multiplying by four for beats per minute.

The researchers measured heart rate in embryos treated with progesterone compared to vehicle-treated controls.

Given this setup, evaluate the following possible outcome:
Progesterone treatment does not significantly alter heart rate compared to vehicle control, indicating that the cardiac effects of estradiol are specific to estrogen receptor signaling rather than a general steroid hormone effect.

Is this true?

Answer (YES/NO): YES